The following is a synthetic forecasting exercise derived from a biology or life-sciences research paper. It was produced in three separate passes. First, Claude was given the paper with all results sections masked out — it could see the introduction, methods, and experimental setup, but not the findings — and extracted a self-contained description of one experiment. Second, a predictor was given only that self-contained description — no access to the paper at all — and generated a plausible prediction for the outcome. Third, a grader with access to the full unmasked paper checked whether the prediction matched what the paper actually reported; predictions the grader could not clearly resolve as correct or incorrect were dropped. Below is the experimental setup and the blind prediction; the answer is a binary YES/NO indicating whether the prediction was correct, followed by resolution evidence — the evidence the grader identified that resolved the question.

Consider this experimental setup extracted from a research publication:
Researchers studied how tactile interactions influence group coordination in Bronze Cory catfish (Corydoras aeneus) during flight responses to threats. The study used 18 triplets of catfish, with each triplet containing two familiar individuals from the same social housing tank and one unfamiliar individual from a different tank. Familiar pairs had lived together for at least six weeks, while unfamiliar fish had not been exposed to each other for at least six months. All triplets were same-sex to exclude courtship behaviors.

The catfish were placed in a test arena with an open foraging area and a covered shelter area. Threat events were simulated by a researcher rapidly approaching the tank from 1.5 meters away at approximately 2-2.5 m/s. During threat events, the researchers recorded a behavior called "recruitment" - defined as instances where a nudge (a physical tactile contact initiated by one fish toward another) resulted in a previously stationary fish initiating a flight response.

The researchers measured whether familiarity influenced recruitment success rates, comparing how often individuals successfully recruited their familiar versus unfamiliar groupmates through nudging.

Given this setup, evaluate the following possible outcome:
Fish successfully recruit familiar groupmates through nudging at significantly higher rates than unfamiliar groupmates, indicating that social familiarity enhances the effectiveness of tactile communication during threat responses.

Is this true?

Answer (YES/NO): NO